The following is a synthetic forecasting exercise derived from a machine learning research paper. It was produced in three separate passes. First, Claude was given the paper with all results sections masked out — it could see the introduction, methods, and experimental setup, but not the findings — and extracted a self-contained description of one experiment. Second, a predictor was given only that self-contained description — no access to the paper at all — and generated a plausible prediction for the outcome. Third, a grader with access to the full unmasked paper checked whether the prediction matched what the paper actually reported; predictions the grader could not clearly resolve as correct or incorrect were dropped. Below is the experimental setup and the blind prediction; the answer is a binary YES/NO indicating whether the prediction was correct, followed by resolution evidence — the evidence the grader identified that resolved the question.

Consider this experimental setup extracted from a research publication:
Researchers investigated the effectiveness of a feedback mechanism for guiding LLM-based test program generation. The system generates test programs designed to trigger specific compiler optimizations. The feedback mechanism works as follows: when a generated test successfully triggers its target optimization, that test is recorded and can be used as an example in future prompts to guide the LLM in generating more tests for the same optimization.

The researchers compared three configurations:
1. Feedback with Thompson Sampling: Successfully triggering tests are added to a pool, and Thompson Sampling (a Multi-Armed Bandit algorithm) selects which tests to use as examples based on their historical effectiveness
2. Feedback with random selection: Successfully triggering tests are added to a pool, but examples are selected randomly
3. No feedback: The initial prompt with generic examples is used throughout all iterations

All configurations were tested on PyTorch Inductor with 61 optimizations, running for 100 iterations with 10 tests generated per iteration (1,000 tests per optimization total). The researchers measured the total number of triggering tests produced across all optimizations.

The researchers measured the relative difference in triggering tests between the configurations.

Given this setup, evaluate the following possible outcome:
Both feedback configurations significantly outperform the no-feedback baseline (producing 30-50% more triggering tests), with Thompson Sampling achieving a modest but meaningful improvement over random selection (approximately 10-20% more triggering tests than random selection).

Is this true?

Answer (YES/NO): NO